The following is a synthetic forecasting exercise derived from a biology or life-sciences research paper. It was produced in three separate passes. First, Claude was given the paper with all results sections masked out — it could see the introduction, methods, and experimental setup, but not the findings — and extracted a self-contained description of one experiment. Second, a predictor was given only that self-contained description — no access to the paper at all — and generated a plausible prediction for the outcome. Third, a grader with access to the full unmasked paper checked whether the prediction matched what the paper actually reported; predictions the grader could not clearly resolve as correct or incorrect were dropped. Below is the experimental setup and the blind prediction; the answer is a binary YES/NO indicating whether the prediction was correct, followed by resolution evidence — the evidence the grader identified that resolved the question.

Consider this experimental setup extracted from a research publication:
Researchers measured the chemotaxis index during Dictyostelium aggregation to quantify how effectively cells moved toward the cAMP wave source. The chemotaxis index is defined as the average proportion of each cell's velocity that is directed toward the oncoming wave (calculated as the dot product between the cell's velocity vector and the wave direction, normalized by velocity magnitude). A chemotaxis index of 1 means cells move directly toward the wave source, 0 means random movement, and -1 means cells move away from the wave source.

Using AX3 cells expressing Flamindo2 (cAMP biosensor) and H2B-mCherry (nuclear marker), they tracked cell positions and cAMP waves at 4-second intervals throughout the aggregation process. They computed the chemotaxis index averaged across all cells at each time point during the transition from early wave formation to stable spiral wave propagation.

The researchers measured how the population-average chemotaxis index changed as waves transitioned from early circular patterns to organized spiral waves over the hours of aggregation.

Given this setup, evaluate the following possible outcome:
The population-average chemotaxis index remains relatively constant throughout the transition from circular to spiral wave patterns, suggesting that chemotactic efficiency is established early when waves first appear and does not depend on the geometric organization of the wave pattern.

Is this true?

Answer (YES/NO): NO